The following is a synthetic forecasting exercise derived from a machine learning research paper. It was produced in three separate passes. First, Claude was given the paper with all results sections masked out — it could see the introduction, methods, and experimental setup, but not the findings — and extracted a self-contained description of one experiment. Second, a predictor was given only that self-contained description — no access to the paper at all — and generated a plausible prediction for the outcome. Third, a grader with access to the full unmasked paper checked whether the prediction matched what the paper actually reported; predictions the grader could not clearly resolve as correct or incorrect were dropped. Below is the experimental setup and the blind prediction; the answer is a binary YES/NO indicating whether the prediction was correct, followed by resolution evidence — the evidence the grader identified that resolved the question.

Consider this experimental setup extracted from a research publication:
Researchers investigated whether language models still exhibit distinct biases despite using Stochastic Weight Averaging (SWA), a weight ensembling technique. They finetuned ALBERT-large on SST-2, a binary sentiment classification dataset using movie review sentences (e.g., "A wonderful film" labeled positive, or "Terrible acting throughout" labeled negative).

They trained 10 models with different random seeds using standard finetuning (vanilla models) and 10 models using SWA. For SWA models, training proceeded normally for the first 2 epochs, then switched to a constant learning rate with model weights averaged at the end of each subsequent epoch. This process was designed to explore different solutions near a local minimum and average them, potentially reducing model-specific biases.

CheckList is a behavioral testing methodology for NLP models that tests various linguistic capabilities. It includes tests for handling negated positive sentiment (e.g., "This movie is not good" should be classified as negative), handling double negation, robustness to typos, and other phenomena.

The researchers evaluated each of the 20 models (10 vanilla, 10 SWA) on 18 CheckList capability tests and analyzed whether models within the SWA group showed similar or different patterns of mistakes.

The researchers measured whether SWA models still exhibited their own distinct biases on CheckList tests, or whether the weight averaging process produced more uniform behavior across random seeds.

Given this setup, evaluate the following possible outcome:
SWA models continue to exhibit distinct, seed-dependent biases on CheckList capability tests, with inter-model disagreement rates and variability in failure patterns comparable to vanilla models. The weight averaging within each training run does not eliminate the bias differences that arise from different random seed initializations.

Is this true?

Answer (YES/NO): YES